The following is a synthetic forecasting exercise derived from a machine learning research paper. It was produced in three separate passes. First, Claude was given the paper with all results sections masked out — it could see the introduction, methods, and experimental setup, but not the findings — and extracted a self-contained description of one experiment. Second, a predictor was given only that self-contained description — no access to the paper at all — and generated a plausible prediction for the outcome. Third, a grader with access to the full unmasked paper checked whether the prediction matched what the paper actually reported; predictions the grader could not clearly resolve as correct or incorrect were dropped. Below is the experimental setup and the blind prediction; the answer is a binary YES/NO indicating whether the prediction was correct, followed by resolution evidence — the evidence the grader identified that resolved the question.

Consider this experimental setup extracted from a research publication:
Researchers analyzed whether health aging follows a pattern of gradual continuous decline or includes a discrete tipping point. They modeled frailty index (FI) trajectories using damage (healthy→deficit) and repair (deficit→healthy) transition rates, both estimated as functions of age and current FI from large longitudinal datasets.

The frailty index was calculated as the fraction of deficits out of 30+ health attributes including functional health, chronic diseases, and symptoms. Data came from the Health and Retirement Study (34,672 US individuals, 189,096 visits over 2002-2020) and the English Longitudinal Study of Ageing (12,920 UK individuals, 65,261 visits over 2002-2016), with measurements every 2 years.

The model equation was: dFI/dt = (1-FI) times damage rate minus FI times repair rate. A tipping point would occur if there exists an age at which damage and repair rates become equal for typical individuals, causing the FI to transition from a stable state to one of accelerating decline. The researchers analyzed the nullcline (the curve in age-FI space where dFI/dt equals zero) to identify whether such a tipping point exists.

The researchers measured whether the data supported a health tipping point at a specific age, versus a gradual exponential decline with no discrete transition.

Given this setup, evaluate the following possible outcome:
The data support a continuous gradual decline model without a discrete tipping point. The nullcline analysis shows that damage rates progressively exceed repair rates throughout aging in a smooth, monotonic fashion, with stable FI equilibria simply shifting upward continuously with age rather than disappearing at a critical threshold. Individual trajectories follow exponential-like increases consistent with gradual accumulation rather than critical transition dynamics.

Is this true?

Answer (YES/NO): NO